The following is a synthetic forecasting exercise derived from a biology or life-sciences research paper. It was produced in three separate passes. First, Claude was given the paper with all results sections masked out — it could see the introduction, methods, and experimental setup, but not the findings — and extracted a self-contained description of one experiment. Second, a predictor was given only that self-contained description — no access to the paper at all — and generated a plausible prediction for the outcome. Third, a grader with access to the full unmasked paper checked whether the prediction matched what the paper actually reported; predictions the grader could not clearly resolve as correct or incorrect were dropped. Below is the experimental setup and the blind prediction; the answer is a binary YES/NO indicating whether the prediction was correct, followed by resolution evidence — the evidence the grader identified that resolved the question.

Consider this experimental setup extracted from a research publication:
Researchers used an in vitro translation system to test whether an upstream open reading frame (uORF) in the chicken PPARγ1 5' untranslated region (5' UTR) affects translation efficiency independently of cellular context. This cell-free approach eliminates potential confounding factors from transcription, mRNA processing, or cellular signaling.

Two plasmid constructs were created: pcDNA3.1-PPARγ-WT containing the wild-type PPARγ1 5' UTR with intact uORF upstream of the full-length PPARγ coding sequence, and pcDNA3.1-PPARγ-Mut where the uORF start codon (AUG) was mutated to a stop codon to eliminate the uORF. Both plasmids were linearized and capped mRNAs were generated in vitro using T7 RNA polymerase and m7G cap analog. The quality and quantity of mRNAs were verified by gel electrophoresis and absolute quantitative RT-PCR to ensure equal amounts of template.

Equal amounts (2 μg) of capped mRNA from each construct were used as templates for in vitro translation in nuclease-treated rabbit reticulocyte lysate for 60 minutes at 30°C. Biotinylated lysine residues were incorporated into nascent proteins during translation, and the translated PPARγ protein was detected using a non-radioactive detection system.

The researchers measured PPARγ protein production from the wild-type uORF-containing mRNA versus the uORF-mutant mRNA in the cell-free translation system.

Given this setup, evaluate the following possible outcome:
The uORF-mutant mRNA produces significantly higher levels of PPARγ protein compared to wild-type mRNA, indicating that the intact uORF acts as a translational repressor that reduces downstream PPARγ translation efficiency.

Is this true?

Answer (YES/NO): YES